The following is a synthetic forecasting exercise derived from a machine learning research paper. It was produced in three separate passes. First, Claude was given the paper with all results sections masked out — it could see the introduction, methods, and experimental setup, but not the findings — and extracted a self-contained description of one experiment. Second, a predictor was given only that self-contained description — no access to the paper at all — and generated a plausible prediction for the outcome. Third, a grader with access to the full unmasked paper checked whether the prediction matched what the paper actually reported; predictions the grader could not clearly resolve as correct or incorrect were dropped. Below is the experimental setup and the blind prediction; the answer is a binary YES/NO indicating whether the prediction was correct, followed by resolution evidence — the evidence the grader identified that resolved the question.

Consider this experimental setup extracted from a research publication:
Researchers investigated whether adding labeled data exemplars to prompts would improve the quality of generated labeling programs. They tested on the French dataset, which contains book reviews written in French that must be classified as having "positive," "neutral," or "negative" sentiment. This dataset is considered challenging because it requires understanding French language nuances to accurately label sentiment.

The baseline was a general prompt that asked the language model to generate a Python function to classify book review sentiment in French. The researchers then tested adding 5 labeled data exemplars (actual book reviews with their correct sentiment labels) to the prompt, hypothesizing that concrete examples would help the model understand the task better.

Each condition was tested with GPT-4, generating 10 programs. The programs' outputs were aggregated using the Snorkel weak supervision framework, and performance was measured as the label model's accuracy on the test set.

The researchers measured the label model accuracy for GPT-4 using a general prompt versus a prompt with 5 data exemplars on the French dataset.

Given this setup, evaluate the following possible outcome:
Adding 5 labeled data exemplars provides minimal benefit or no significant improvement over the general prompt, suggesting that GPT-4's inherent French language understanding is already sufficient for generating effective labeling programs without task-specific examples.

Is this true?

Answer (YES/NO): NO